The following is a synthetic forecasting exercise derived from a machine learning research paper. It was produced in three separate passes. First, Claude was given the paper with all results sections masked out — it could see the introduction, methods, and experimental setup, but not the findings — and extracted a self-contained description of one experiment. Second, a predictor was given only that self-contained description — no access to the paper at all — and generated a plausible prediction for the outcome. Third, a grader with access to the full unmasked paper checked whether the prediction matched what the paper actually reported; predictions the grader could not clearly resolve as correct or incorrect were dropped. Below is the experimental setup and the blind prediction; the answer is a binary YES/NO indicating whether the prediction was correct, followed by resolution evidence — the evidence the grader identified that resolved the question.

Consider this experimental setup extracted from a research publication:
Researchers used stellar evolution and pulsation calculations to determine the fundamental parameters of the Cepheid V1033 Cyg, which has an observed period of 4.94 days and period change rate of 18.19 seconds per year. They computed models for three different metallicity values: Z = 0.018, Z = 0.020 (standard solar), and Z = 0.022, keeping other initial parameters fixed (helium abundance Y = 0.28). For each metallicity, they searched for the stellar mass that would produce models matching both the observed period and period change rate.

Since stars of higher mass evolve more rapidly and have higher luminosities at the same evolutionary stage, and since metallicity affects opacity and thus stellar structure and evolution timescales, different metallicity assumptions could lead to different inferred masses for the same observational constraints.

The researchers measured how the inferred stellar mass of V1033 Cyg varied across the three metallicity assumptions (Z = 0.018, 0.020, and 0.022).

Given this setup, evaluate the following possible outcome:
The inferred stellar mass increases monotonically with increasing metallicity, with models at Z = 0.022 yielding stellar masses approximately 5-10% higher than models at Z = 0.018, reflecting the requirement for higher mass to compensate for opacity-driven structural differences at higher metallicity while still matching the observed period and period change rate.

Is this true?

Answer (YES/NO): YES